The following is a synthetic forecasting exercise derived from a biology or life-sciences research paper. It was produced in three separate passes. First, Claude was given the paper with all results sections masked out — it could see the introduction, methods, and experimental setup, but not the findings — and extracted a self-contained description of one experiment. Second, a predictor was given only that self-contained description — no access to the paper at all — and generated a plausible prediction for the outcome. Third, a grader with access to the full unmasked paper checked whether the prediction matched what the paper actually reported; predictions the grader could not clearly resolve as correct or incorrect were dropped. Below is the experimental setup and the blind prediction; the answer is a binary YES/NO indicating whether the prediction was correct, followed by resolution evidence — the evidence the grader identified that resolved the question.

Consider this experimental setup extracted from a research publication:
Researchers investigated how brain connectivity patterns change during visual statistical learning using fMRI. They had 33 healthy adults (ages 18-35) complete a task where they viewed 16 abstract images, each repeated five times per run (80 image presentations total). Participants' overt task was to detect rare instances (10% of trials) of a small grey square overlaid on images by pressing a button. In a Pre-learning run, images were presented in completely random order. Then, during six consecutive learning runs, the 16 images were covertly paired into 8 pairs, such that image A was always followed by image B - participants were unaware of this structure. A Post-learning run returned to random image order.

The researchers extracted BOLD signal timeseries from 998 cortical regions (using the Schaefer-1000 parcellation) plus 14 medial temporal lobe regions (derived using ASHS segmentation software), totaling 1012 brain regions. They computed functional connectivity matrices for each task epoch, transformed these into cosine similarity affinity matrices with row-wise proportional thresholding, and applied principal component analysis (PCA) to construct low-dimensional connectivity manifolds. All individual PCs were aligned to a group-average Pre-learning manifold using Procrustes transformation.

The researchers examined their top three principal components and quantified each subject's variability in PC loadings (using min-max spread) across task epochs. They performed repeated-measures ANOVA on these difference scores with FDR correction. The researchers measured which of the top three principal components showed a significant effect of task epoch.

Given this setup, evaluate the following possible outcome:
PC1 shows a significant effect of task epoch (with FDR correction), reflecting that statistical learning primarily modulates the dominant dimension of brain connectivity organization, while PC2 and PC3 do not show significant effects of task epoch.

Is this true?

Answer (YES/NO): YES